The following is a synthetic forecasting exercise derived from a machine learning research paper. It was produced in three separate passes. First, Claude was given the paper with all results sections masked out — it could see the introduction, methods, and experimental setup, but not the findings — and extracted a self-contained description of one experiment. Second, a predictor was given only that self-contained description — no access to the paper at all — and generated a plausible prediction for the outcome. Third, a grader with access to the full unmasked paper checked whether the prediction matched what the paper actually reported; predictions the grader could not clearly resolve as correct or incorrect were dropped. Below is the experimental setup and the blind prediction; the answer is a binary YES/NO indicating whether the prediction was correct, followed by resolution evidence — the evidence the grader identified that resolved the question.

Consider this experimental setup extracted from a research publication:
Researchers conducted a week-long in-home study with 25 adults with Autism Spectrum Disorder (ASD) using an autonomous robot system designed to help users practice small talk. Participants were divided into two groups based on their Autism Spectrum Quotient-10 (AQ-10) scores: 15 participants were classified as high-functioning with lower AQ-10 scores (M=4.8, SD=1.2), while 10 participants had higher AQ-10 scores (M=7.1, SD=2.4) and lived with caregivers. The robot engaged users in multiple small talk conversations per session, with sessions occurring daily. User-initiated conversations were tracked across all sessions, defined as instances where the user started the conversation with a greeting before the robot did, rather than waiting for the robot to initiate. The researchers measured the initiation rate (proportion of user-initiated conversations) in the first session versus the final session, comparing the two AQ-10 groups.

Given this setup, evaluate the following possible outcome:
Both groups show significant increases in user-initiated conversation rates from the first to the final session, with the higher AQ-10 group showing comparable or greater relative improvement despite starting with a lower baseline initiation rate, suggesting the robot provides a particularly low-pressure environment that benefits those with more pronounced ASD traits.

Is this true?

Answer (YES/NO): YES